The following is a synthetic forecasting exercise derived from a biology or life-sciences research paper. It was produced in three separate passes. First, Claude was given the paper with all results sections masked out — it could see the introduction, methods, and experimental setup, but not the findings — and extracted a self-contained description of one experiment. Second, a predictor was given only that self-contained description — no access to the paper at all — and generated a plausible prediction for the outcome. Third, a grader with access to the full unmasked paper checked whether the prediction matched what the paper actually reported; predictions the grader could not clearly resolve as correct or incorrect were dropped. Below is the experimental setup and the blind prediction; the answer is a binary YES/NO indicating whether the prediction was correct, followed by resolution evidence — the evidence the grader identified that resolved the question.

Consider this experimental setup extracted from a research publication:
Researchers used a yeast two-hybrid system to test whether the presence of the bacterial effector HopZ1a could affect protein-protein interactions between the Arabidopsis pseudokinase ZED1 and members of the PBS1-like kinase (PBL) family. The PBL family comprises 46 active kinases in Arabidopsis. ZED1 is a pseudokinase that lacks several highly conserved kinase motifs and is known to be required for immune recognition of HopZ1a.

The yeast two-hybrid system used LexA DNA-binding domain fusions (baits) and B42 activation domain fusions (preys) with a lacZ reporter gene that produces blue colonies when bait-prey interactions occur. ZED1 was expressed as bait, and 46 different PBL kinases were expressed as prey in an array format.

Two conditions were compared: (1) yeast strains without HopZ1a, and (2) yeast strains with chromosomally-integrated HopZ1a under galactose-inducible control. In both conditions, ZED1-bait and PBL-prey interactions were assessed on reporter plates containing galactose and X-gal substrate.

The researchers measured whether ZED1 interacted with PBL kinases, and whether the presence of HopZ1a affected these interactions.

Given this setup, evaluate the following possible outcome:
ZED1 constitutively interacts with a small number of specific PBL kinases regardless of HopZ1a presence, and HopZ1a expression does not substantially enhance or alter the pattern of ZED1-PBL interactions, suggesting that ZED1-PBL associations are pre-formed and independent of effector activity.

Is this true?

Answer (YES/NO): NO